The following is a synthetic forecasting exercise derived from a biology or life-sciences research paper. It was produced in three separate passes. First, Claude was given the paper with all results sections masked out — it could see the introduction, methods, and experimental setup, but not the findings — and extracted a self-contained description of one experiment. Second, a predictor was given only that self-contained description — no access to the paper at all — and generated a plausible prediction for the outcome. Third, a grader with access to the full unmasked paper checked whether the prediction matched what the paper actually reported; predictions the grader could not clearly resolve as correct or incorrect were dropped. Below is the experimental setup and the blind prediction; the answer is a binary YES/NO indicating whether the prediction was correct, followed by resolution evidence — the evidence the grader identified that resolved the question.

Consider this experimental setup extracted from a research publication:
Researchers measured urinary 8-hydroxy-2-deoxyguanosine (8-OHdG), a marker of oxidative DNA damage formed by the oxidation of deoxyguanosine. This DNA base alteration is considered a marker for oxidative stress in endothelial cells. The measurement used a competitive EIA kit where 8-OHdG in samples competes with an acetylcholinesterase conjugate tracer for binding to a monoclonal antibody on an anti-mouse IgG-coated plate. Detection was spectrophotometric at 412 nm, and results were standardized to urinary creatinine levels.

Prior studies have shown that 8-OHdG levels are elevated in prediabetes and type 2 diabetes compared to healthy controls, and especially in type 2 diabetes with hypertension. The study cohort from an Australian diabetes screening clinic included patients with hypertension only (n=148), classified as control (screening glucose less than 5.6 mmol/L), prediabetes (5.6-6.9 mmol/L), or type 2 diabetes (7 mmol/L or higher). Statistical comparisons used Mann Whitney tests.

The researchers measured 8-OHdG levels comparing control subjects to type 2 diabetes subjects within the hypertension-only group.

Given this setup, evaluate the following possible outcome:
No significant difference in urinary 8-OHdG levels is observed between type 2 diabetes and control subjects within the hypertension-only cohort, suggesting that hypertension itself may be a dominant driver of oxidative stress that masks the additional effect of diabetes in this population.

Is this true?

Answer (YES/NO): YES